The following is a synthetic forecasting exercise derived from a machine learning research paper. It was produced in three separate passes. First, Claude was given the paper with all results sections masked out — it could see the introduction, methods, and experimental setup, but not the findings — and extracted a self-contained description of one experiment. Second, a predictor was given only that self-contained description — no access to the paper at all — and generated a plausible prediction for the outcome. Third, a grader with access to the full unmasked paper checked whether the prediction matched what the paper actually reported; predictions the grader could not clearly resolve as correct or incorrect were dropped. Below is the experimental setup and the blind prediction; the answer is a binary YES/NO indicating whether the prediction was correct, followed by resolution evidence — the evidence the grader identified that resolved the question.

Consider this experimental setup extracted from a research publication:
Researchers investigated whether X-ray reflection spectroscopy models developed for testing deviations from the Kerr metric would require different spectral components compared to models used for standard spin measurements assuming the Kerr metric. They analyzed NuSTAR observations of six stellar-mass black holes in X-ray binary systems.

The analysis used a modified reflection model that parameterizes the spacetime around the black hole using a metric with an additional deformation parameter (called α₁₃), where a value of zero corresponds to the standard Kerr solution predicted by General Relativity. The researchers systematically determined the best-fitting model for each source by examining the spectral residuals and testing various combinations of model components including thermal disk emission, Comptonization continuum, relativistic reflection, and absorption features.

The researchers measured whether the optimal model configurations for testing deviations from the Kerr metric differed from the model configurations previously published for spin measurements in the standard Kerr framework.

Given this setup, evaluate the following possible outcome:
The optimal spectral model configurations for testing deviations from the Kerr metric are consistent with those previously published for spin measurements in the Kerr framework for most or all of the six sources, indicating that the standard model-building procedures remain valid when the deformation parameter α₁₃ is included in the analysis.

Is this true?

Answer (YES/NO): YES